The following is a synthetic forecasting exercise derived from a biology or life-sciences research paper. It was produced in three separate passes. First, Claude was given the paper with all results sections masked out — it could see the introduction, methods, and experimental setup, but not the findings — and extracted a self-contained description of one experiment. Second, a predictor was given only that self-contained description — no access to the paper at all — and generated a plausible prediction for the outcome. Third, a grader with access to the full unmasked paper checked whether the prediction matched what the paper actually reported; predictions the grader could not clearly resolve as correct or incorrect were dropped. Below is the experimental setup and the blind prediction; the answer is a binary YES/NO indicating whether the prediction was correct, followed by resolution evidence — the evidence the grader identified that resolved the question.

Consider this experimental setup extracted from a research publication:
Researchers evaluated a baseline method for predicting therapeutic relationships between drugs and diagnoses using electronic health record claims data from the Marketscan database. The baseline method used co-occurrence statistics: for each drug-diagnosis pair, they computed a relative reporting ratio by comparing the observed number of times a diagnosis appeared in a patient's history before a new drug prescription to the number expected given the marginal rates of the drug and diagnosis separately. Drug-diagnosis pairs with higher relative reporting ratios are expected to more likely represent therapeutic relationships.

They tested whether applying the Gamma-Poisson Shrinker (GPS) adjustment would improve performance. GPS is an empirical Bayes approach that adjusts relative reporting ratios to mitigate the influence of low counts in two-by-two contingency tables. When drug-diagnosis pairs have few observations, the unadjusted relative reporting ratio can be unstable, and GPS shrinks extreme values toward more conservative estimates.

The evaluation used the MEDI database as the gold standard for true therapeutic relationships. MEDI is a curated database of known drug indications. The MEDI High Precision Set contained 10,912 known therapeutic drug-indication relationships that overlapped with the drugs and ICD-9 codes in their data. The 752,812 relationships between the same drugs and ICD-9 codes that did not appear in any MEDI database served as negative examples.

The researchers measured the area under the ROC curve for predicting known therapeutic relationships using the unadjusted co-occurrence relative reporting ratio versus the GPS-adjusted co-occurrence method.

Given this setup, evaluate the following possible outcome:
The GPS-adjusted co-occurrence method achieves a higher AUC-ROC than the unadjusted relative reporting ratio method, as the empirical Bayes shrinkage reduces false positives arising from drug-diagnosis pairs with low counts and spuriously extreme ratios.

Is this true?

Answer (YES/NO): NO